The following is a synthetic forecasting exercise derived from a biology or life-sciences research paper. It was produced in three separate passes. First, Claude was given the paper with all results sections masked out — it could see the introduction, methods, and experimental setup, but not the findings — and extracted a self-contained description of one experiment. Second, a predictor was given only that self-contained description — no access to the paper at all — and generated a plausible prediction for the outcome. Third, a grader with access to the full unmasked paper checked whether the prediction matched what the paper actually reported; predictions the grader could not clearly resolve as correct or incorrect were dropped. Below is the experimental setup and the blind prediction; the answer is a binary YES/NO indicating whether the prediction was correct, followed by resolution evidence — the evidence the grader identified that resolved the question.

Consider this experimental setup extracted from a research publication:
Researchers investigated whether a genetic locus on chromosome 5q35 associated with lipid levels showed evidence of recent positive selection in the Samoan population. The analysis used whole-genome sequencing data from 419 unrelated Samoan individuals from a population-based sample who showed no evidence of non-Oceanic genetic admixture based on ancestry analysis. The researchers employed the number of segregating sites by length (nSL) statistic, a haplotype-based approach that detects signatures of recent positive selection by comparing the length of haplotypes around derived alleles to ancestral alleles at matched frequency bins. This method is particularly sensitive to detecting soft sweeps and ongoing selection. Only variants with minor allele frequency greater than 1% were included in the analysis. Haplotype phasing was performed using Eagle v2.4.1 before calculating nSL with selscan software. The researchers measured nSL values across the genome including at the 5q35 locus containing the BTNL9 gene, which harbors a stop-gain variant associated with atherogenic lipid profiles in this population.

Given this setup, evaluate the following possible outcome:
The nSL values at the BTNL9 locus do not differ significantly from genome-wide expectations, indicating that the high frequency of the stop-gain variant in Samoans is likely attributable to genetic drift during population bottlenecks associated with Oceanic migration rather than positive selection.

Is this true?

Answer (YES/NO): NO